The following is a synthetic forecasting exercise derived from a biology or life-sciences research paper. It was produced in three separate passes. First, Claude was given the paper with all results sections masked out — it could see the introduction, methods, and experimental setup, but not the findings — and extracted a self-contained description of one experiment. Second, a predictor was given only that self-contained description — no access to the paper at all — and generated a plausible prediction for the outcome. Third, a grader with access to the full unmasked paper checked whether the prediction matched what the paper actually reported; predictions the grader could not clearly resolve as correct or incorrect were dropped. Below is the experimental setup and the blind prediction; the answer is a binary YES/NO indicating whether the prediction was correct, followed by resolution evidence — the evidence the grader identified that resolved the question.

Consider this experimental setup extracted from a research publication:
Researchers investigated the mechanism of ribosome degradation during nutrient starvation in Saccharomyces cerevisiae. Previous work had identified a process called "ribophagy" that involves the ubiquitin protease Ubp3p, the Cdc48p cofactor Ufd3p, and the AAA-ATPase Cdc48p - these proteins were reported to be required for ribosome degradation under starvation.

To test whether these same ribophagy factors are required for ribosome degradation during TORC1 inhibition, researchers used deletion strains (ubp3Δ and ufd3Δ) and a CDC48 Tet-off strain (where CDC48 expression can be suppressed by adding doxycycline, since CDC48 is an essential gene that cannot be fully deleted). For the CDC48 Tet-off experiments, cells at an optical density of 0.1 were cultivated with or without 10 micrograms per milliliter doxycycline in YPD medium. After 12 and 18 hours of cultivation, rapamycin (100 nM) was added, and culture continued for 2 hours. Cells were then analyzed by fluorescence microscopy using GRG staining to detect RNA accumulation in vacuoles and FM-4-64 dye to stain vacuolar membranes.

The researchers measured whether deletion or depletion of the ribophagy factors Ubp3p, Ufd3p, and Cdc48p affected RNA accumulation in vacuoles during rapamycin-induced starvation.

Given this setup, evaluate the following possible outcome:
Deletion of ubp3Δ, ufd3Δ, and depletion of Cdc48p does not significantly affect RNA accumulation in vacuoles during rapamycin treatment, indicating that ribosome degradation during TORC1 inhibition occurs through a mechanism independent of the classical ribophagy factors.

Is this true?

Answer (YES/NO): YES